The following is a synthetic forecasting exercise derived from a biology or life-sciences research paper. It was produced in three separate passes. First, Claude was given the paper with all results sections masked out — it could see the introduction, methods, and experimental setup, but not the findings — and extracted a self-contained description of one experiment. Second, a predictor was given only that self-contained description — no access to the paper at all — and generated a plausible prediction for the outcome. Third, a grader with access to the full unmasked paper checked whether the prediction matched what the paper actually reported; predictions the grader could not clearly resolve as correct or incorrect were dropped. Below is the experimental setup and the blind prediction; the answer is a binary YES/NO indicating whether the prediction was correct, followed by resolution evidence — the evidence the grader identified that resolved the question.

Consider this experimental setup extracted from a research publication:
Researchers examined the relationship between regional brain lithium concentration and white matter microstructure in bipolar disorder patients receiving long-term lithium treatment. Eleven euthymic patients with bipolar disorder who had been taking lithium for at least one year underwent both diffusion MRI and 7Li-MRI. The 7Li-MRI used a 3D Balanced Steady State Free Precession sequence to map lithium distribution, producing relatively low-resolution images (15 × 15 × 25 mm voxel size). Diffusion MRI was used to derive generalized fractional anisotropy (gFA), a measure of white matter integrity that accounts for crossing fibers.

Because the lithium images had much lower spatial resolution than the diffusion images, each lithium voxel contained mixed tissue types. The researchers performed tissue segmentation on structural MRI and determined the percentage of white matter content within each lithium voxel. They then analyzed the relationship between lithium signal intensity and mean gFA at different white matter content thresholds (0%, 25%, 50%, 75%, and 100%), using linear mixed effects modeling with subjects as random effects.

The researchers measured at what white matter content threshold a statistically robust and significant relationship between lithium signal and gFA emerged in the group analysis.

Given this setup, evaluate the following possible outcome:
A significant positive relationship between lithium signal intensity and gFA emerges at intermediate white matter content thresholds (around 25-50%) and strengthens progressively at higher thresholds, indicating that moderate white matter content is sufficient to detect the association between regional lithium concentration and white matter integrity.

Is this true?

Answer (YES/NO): NO